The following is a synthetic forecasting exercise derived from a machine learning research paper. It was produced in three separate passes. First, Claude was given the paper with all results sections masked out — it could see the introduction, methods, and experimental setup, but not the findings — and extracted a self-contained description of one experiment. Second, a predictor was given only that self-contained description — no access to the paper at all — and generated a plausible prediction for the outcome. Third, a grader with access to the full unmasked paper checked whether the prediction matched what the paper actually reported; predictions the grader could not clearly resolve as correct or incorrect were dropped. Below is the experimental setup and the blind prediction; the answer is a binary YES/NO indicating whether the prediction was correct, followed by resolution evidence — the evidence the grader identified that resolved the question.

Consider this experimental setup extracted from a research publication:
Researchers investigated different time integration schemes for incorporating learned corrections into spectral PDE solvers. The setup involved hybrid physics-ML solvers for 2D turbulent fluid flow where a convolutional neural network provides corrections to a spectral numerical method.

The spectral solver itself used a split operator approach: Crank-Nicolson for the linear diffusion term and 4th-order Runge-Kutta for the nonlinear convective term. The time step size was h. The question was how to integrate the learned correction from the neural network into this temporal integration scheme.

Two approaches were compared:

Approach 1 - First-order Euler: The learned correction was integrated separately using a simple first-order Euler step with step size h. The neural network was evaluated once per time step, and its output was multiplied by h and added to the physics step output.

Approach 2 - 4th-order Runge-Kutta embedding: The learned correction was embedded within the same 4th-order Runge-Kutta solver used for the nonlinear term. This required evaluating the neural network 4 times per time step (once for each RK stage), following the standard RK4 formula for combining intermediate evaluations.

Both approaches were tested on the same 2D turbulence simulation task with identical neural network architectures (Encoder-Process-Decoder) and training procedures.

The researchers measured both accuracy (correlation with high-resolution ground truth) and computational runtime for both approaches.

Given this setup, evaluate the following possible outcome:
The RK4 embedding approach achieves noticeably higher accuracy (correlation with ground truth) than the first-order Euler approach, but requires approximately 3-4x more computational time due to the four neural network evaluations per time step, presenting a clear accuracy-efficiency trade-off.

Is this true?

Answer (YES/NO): NO